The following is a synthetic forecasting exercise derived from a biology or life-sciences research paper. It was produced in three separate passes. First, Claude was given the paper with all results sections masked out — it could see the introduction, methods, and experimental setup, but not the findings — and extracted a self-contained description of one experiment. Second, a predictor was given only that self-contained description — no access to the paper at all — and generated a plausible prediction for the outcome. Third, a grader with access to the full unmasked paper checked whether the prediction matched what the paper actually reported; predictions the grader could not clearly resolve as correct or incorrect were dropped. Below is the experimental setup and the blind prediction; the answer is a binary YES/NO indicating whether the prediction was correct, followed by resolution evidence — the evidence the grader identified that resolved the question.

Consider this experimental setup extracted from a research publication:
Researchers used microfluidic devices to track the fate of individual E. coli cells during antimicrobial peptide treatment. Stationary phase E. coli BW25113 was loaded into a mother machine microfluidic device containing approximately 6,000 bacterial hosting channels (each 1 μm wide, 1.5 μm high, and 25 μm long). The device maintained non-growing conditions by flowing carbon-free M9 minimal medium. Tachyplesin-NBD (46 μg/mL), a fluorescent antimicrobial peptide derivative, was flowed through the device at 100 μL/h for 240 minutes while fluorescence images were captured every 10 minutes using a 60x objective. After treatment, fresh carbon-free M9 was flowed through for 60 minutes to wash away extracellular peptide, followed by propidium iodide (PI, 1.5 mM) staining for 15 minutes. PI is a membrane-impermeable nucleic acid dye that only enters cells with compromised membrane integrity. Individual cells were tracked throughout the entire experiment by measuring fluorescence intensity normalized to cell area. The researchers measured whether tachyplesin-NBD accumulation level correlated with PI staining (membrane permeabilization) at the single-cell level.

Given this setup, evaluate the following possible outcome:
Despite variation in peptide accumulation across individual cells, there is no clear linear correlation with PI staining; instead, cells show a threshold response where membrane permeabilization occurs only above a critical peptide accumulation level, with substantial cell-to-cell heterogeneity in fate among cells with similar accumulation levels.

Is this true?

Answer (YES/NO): NO